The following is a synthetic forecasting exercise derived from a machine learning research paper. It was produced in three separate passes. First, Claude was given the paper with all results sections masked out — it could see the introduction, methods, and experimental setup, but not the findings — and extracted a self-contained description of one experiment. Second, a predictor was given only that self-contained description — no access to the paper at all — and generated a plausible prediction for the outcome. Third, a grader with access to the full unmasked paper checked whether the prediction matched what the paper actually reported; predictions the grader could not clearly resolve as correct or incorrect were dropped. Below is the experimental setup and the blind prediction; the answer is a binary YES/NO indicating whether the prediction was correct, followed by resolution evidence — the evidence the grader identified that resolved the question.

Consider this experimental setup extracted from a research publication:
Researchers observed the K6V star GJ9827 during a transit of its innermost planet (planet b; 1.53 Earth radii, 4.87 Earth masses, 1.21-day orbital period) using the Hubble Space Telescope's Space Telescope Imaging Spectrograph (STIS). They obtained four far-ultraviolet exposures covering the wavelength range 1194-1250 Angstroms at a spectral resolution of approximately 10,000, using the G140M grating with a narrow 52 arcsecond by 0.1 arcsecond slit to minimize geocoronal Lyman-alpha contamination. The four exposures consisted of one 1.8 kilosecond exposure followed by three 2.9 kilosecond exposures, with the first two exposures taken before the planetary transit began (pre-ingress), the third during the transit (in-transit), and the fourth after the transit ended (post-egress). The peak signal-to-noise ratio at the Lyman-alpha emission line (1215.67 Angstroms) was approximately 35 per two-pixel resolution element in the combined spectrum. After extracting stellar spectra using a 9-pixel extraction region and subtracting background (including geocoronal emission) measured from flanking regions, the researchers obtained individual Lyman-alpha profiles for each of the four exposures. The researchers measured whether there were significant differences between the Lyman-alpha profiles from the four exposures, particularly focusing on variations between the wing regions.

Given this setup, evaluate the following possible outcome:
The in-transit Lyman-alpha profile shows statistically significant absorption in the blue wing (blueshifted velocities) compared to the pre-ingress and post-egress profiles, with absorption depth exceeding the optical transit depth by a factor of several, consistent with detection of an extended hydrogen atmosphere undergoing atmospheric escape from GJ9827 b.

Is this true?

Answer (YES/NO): NO